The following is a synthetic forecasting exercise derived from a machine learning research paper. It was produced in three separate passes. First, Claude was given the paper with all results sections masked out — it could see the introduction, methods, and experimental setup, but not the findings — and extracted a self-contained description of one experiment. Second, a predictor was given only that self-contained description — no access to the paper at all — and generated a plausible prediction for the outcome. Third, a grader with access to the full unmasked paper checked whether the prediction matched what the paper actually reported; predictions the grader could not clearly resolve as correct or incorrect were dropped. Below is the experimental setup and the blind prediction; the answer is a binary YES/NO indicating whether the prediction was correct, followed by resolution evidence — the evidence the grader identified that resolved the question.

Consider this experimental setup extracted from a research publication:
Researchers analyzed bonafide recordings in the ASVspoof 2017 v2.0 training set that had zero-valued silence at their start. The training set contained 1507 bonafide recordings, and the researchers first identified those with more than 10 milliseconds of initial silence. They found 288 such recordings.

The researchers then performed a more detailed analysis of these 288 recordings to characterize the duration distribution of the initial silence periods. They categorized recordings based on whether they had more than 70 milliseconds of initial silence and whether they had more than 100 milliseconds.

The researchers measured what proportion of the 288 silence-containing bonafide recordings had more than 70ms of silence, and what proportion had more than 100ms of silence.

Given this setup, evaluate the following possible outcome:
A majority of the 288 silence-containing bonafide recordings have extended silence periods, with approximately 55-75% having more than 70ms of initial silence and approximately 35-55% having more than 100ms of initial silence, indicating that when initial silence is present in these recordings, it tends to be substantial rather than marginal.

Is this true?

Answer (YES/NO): NO